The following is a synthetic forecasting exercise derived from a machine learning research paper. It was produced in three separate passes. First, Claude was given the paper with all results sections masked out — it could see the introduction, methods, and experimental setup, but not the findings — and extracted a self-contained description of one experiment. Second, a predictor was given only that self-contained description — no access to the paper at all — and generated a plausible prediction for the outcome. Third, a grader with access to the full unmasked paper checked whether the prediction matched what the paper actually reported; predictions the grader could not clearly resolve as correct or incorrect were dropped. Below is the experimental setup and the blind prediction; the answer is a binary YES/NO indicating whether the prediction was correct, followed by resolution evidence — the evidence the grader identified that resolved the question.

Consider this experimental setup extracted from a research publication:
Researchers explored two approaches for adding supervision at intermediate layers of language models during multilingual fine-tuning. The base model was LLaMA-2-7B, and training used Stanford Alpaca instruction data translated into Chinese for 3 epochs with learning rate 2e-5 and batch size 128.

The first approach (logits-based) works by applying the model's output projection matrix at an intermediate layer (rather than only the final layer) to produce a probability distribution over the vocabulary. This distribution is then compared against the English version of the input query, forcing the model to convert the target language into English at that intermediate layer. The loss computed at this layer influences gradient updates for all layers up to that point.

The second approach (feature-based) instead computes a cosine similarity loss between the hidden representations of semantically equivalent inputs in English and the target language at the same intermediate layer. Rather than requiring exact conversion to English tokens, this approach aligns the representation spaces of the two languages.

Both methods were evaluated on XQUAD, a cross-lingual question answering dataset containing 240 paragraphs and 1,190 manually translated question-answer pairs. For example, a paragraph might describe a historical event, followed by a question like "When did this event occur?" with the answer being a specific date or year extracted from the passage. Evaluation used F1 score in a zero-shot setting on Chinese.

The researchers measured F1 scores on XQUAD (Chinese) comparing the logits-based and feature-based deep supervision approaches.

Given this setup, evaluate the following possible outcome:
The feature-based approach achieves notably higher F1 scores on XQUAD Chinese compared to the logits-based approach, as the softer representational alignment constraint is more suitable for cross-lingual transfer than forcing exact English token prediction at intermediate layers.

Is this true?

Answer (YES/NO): NO